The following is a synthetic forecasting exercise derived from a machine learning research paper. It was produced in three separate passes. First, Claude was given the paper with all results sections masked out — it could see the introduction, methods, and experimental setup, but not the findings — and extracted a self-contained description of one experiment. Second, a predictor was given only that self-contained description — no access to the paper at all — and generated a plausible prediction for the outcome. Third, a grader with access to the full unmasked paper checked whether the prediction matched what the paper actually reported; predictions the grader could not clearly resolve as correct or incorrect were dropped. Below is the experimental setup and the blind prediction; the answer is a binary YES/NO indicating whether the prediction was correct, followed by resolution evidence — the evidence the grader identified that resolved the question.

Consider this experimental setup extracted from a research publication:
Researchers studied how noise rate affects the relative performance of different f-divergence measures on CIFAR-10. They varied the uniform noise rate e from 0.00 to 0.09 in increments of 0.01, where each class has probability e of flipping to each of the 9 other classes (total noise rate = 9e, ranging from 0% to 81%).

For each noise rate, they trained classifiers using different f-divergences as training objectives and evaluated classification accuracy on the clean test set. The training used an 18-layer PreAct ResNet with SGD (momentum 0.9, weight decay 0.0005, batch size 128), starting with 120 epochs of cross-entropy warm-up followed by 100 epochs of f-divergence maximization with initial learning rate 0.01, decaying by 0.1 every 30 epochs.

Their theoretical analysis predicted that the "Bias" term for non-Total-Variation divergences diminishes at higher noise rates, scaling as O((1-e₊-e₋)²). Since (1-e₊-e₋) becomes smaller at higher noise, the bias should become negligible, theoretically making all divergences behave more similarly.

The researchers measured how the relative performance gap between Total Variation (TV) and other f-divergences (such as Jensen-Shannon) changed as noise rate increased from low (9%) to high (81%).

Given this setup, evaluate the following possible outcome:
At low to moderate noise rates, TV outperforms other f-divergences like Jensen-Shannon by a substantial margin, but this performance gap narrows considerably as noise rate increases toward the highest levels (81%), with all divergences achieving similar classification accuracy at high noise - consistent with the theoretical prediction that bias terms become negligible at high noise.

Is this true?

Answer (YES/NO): NO